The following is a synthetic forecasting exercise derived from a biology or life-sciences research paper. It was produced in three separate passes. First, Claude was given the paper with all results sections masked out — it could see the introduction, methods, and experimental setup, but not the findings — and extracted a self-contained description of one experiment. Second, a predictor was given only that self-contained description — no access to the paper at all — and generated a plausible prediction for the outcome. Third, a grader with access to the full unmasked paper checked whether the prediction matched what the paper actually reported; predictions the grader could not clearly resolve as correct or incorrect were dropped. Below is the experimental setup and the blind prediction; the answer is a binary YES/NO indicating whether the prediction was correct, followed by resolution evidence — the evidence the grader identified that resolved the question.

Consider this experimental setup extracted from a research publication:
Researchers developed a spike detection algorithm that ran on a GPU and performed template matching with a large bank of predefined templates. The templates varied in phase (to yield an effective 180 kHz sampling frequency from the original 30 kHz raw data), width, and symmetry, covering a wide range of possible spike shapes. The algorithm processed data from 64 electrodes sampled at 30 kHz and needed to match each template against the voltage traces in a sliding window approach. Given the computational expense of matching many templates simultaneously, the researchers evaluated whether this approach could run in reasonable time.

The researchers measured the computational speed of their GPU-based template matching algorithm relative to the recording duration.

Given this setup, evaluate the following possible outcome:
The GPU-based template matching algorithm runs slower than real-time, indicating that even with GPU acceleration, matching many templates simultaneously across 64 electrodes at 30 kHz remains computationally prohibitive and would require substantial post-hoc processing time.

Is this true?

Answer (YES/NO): NO